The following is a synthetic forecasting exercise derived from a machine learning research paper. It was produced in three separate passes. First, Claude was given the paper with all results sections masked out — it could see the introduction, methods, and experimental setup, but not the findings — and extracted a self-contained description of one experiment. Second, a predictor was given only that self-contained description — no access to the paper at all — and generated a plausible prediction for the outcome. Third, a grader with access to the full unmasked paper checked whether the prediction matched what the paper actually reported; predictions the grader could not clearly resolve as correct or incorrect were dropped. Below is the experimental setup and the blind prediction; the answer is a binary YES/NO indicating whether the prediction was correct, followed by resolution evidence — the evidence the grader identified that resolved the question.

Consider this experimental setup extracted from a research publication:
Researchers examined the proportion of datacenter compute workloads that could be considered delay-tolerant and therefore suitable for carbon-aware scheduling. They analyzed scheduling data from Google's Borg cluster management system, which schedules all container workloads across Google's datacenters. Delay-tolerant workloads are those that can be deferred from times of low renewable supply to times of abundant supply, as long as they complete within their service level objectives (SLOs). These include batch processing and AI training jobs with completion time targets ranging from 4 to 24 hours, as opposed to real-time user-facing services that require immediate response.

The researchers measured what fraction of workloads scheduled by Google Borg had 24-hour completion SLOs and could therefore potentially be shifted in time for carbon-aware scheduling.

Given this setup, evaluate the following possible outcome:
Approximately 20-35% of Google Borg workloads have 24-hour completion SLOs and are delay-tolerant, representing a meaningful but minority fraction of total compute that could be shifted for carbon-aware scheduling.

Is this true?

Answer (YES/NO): NO